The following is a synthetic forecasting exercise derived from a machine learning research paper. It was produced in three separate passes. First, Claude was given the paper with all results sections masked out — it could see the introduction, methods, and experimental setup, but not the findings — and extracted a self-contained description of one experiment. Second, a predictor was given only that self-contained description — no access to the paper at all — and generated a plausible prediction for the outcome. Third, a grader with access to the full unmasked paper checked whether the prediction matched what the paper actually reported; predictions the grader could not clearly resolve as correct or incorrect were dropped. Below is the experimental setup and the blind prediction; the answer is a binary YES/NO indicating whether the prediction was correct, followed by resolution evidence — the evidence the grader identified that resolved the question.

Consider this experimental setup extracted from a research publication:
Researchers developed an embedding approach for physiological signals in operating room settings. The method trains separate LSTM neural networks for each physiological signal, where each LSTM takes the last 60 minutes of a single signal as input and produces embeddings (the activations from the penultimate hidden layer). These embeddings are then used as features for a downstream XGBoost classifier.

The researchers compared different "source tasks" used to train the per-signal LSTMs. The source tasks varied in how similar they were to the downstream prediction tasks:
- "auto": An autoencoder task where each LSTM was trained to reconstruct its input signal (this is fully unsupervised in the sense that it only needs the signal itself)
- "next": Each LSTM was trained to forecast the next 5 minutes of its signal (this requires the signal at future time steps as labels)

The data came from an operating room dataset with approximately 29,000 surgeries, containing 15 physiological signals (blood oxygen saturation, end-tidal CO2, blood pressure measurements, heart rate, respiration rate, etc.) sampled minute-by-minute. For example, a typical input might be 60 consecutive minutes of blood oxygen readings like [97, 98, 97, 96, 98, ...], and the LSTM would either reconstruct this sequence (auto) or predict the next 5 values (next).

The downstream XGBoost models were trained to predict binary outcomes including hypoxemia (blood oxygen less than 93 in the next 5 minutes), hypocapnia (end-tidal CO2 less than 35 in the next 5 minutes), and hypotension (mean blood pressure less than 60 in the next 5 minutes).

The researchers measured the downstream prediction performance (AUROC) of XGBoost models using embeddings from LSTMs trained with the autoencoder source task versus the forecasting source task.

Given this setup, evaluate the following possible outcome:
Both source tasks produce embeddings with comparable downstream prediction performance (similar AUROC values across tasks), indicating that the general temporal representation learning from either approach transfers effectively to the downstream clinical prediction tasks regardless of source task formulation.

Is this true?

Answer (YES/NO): NO